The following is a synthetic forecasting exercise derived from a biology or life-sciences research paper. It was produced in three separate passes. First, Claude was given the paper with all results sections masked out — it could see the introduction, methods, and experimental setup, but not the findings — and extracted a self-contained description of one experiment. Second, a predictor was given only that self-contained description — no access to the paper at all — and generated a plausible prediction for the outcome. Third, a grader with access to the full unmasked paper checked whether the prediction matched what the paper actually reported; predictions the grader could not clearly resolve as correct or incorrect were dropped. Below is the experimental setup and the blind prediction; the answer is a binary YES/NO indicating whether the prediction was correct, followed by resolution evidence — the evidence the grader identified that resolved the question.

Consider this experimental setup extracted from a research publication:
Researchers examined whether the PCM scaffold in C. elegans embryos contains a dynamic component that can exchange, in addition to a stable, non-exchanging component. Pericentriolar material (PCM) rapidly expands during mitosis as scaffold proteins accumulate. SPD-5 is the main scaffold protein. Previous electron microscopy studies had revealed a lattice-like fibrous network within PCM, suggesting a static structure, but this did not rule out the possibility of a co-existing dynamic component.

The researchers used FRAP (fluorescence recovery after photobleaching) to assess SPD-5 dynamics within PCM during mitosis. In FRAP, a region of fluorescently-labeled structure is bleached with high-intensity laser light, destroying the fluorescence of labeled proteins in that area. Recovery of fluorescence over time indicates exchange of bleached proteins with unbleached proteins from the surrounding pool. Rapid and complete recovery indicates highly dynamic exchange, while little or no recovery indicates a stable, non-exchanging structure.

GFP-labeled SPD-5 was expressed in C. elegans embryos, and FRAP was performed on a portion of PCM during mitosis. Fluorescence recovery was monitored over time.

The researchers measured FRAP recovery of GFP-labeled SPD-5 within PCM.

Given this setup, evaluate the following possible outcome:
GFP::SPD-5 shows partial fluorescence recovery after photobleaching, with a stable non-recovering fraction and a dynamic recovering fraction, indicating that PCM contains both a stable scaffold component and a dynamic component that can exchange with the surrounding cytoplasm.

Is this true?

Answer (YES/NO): NO